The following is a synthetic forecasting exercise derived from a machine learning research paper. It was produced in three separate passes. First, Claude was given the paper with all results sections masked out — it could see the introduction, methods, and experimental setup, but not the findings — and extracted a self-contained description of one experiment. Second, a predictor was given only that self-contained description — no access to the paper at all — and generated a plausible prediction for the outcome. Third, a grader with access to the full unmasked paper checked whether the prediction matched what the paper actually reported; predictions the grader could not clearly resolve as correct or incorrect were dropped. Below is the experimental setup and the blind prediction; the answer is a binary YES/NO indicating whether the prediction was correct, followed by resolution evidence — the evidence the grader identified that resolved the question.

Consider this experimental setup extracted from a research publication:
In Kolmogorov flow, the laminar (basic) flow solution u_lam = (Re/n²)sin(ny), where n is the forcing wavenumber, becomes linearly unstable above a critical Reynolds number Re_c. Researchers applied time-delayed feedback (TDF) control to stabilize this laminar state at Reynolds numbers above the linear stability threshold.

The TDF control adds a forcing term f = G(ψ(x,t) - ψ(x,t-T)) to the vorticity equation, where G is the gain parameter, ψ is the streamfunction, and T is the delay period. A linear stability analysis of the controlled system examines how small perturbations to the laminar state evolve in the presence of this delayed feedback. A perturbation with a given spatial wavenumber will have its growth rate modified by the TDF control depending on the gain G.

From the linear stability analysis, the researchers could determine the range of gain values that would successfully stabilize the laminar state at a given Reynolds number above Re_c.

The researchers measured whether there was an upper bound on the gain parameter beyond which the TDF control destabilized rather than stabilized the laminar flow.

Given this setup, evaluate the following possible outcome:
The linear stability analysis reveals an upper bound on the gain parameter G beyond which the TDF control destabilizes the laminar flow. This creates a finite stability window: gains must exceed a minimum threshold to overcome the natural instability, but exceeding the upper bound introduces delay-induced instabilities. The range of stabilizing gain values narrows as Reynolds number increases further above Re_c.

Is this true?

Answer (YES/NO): NO